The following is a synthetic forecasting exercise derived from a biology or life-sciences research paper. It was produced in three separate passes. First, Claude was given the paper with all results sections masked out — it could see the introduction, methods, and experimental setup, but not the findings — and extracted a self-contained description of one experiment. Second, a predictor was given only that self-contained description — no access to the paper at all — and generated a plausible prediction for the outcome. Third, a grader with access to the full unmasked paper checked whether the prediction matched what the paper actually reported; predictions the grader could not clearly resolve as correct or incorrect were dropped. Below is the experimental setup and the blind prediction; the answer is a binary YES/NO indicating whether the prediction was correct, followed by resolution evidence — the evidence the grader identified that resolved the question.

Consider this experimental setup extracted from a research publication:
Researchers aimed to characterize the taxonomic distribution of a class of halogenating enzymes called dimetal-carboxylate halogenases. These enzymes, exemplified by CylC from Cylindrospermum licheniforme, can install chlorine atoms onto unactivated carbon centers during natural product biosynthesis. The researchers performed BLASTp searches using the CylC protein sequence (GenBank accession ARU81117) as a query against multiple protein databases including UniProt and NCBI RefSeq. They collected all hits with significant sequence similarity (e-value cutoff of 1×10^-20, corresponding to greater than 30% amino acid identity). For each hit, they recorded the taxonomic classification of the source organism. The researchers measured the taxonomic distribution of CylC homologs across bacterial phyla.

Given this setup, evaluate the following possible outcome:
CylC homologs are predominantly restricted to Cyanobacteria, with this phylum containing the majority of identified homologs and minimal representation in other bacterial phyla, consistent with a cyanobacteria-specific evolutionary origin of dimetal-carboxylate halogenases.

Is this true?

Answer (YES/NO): YES